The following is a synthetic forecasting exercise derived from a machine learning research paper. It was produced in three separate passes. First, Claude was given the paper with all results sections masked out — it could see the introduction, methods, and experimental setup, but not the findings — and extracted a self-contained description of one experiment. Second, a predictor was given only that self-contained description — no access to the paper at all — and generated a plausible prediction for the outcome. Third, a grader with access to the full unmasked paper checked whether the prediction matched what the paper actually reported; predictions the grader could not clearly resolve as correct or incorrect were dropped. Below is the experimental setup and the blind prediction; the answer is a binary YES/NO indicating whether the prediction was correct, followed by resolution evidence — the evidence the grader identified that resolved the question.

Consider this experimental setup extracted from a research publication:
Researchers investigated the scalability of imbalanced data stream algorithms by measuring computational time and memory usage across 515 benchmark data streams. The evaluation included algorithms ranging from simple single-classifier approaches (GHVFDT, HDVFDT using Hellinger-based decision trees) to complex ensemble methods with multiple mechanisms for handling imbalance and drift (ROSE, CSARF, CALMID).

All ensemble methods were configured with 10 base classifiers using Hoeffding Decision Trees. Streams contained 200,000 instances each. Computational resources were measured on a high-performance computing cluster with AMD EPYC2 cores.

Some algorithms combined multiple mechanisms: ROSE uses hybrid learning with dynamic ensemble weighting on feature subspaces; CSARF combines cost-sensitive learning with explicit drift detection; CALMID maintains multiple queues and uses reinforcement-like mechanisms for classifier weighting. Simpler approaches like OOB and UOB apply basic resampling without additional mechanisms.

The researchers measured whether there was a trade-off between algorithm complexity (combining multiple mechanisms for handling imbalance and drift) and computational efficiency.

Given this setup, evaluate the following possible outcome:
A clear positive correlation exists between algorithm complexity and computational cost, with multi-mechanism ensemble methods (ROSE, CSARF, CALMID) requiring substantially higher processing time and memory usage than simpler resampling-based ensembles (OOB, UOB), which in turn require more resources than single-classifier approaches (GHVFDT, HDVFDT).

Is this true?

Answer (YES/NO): NO